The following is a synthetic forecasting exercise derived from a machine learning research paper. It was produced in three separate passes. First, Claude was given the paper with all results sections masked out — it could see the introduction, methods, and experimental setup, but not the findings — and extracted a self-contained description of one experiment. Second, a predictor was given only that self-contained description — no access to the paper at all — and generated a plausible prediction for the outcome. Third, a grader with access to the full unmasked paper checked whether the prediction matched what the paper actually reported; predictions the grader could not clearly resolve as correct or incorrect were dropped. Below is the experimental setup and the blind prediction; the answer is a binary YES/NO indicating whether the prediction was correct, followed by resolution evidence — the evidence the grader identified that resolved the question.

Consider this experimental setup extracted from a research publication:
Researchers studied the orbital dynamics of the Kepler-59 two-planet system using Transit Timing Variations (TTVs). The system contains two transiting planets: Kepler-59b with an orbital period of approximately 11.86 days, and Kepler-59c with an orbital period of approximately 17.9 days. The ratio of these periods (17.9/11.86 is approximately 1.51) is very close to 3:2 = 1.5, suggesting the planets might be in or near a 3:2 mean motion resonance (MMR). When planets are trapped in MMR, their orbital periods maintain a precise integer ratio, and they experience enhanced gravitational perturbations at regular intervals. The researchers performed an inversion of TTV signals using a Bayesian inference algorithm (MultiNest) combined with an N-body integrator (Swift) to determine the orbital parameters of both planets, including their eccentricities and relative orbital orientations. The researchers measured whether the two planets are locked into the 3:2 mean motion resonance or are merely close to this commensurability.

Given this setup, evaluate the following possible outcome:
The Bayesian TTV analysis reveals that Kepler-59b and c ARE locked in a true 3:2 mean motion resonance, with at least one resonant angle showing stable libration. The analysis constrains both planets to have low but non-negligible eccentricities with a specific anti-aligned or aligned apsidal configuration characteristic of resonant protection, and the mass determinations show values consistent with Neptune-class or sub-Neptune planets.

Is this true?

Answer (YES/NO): NO